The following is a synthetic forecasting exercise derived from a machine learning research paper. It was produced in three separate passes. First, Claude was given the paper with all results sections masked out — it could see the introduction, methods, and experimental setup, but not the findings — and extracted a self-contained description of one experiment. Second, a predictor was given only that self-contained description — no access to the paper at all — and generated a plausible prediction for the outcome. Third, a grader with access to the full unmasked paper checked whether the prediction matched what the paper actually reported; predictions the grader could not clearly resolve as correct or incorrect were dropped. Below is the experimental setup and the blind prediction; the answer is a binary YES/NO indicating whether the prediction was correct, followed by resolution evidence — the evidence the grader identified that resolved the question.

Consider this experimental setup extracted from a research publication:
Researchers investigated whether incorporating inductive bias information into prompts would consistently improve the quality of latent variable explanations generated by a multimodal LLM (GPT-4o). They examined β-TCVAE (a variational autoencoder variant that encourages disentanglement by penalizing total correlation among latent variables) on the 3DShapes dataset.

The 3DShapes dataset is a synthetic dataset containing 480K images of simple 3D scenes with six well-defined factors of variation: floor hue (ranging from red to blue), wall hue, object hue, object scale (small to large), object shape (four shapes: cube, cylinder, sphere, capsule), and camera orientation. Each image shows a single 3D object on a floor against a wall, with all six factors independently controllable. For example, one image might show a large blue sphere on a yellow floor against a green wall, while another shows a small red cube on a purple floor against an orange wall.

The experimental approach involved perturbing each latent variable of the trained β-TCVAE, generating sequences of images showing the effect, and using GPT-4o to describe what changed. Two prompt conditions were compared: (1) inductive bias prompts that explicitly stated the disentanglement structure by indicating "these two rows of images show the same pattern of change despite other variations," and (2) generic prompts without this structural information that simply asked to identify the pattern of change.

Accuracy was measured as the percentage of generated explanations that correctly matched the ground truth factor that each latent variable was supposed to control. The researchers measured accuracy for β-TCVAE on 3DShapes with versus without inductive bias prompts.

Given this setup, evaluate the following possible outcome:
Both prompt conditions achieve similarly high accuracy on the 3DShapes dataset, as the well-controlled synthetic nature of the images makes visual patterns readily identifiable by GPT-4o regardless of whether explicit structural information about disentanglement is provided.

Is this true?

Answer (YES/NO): YES